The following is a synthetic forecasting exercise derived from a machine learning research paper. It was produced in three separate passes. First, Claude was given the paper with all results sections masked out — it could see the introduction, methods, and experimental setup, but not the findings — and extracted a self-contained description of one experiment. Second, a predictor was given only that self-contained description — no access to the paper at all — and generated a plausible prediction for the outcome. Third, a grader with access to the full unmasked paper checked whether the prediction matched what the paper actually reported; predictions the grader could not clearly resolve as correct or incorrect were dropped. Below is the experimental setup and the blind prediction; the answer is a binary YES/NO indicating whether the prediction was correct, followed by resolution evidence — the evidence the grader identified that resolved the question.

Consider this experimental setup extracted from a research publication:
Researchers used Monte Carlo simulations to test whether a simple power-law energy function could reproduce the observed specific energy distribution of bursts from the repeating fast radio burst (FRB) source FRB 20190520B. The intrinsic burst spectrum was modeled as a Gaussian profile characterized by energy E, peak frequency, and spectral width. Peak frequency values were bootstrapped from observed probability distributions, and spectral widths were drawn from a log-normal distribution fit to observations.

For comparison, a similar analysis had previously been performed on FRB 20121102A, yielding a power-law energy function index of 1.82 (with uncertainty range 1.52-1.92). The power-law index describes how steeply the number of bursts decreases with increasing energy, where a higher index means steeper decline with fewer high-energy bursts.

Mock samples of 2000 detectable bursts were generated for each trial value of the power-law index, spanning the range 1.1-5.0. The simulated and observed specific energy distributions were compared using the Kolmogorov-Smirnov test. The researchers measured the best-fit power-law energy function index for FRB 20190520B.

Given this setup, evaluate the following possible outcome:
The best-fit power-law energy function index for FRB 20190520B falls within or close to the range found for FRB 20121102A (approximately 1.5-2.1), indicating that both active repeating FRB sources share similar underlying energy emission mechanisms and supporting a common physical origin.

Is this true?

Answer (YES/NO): NO